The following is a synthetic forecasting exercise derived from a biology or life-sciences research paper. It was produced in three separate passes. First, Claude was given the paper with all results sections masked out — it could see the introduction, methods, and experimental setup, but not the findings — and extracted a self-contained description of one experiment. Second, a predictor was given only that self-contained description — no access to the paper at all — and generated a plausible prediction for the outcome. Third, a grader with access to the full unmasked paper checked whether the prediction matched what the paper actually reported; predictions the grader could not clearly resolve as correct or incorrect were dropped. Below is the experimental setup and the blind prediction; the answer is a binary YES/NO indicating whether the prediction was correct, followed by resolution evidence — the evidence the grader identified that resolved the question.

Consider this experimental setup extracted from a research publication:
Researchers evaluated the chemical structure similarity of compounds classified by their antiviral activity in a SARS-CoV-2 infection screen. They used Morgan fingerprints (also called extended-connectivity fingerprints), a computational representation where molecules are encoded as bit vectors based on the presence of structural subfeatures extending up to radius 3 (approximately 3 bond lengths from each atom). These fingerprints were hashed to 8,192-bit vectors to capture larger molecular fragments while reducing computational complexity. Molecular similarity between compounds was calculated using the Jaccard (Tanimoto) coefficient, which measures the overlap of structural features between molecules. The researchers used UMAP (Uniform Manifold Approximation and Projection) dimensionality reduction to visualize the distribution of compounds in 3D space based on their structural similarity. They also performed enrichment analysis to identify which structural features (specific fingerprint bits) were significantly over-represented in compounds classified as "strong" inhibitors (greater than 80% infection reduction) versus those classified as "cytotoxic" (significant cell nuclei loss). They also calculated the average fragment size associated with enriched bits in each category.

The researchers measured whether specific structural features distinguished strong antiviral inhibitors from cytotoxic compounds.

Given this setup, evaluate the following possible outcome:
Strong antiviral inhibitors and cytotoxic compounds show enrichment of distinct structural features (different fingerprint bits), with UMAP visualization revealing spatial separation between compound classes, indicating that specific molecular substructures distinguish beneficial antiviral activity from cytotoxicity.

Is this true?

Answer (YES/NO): NO